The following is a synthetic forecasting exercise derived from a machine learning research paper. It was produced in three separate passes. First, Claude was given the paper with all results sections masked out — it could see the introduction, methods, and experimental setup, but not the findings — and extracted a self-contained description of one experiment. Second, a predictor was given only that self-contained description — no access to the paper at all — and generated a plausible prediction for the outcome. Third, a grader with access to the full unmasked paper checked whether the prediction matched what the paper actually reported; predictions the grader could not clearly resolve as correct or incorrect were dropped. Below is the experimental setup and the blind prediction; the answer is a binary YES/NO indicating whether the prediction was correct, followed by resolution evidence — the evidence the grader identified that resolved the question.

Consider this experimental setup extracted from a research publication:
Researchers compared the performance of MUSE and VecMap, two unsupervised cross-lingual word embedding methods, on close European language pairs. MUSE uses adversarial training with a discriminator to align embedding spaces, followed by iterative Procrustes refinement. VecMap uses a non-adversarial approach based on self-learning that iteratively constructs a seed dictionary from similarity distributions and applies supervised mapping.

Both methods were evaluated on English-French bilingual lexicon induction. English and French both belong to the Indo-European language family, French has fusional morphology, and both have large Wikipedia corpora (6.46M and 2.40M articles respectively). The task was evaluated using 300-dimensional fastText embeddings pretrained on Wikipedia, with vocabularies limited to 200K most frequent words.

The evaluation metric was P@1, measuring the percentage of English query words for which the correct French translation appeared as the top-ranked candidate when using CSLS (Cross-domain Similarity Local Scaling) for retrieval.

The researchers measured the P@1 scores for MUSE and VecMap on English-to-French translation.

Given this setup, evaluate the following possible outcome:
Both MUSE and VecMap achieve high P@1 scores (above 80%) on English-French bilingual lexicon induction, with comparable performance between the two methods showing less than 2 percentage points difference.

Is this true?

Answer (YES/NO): YES